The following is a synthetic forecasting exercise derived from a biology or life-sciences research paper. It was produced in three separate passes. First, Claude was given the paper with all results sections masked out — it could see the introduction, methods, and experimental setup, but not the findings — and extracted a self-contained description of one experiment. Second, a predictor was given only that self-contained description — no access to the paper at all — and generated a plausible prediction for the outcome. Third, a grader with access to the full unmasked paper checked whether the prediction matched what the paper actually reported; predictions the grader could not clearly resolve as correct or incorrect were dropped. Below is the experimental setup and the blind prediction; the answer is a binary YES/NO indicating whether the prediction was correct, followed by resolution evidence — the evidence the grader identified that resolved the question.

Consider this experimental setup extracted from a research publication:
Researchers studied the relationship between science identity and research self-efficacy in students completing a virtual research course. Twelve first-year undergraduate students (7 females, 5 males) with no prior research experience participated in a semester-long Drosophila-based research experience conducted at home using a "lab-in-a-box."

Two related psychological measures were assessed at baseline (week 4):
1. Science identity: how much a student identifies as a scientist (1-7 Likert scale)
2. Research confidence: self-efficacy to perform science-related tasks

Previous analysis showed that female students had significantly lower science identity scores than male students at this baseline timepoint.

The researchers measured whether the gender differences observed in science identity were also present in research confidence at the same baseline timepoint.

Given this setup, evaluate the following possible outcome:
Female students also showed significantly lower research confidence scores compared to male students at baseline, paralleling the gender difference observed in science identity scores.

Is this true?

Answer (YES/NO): NO